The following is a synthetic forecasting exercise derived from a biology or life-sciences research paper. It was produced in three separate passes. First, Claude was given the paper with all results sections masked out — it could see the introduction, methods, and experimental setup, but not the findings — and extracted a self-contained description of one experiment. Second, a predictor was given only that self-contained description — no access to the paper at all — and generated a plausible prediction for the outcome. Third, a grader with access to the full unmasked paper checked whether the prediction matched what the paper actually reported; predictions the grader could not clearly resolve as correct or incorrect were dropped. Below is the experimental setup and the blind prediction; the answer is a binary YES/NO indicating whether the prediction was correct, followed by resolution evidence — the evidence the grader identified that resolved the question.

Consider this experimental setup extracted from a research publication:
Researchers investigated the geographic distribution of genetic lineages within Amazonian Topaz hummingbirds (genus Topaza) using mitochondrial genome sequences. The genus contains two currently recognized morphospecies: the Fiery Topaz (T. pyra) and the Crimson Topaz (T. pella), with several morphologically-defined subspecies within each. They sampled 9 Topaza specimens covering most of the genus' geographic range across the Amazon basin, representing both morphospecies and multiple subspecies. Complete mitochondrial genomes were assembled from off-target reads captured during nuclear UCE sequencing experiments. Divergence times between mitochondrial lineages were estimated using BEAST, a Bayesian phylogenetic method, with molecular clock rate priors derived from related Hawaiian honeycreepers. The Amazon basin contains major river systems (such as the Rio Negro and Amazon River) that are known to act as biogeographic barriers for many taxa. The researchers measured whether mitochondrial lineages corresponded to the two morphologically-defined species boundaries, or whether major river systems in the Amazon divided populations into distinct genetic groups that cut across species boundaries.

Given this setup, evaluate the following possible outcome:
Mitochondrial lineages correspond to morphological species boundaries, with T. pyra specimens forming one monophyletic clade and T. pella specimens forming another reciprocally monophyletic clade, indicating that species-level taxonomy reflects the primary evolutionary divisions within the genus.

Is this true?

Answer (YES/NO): YES